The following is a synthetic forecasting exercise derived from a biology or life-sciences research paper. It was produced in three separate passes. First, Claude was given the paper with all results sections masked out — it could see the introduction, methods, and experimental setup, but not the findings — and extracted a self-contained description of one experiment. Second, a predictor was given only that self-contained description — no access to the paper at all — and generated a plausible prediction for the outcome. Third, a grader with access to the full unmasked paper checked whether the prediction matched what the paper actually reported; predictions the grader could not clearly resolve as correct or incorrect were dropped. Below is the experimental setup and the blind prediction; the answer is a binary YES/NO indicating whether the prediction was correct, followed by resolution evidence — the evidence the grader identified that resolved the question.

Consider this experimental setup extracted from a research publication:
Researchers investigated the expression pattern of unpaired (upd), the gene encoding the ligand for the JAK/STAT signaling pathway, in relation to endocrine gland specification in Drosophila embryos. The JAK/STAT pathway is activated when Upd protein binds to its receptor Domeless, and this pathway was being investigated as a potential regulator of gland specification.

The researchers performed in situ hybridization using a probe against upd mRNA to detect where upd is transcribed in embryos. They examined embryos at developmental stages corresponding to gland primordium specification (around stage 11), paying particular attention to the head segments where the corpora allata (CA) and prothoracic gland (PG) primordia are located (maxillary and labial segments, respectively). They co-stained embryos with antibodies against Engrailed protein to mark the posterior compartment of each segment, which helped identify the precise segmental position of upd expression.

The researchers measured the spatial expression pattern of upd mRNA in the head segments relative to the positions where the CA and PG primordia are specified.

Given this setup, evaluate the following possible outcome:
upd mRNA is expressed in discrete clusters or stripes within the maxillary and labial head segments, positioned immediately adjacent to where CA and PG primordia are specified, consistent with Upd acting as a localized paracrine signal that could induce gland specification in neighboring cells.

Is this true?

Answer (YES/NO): NO